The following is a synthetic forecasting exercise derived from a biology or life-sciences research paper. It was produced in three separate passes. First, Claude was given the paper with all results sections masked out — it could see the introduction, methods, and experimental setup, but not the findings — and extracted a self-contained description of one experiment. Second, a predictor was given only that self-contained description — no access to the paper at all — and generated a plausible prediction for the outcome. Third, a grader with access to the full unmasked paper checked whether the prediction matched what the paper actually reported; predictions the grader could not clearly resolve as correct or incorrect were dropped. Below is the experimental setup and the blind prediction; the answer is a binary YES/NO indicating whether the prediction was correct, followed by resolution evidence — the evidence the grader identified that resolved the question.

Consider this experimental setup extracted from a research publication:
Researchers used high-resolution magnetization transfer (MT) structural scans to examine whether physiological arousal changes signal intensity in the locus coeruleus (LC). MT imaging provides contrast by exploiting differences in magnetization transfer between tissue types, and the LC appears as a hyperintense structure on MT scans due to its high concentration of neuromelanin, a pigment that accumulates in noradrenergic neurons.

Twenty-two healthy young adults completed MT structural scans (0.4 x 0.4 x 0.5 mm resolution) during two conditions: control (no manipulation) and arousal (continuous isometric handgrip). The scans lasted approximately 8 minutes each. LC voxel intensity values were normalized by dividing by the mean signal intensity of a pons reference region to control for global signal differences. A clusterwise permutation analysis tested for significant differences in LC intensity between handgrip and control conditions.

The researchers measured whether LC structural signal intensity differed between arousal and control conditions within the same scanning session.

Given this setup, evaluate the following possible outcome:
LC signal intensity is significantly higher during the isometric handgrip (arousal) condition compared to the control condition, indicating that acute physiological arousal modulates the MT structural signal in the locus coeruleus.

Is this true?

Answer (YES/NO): NO